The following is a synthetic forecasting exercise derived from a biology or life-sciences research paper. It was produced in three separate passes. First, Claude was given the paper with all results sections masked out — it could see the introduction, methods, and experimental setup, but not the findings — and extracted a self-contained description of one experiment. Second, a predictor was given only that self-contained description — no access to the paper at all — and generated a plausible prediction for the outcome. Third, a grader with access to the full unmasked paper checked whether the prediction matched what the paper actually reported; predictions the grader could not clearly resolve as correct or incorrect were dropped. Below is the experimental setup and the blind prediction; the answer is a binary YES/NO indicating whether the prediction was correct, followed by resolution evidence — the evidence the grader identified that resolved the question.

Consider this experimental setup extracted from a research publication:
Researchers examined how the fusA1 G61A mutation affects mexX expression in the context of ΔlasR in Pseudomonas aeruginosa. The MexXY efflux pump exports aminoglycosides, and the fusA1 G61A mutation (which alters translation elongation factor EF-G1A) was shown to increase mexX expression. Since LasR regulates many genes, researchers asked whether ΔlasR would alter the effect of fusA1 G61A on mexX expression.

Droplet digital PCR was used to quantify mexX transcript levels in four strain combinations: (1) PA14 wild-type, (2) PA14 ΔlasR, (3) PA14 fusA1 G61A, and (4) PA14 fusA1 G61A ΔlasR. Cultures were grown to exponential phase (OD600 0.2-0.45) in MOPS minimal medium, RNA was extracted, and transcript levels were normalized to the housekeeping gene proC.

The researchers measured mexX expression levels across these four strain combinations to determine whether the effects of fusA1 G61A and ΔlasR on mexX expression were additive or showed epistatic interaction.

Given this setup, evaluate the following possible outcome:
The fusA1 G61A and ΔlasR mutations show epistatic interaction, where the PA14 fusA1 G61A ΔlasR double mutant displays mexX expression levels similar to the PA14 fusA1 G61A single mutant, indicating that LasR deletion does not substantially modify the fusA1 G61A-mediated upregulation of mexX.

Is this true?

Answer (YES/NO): NO